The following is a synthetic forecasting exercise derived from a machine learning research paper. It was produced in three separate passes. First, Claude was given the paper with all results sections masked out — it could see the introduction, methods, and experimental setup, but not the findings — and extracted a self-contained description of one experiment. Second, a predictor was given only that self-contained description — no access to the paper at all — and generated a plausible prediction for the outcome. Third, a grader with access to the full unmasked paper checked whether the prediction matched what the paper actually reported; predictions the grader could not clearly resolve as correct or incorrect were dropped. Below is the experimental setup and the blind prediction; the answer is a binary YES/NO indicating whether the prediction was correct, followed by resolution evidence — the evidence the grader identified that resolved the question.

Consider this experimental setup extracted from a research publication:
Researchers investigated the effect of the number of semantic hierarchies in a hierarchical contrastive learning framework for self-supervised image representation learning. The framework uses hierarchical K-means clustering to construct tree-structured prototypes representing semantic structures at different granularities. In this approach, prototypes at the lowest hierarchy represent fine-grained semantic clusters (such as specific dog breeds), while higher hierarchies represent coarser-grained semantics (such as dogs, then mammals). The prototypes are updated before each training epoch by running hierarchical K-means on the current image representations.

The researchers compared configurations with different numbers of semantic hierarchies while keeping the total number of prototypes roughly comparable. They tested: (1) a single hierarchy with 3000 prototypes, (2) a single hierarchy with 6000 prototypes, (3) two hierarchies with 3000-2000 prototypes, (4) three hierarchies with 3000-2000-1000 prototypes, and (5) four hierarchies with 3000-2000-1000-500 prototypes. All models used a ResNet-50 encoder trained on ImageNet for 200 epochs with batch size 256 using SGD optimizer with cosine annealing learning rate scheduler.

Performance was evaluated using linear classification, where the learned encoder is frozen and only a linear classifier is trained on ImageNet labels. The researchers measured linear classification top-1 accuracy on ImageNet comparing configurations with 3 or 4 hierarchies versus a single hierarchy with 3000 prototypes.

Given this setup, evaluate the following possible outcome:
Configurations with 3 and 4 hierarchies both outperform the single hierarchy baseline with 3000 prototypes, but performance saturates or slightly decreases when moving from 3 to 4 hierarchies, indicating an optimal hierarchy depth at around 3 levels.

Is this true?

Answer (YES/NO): YES